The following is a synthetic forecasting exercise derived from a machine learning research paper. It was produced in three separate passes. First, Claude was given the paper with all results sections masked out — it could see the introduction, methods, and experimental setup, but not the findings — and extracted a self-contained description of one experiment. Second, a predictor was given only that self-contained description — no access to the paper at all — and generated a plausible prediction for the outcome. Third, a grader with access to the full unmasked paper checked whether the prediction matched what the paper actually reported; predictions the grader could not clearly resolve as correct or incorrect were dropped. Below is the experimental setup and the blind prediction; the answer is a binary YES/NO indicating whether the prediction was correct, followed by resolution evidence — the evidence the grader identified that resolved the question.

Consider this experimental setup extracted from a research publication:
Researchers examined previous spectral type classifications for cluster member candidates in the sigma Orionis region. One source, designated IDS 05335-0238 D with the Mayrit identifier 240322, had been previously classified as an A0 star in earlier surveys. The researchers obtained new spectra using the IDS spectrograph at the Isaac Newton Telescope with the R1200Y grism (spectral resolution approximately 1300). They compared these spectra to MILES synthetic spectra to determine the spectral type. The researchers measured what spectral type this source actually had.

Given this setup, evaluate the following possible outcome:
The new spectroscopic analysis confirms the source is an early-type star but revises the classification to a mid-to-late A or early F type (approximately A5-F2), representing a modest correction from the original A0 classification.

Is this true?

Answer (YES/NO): NO